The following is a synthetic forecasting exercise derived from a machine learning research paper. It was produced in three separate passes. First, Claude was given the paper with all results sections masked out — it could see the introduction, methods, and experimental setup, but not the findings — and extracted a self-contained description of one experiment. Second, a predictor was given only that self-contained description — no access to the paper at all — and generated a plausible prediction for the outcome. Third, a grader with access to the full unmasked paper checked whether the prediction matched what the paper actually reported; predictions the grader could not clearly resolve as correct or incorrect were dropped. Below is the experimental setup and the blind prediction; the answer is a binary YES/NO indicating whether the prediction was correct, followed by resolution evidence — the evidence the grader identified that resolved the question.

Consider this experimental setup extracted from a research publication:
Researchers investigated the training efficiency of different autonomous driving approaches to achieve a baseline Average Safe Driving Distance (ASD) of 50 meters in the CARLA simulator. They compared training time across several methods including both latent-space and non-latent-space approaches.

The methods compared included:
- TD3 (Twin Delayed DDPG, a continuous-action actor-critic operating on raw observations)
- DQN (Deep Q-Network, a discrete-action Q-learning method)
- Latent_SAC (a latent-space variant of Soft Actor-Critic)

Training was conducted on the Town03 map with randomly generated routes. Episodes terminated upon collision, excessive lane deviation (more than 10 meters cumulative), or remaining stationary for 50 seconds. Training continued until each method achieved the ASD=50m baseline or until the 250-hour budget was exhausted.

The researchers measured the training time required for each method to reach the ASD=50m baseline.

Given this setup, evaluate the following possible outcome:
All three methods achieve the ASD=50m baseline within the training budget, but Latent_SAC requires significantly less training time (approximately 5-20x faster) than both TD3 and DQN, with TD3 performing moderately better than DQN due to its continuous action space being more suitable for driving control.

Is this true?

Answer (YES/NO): NO